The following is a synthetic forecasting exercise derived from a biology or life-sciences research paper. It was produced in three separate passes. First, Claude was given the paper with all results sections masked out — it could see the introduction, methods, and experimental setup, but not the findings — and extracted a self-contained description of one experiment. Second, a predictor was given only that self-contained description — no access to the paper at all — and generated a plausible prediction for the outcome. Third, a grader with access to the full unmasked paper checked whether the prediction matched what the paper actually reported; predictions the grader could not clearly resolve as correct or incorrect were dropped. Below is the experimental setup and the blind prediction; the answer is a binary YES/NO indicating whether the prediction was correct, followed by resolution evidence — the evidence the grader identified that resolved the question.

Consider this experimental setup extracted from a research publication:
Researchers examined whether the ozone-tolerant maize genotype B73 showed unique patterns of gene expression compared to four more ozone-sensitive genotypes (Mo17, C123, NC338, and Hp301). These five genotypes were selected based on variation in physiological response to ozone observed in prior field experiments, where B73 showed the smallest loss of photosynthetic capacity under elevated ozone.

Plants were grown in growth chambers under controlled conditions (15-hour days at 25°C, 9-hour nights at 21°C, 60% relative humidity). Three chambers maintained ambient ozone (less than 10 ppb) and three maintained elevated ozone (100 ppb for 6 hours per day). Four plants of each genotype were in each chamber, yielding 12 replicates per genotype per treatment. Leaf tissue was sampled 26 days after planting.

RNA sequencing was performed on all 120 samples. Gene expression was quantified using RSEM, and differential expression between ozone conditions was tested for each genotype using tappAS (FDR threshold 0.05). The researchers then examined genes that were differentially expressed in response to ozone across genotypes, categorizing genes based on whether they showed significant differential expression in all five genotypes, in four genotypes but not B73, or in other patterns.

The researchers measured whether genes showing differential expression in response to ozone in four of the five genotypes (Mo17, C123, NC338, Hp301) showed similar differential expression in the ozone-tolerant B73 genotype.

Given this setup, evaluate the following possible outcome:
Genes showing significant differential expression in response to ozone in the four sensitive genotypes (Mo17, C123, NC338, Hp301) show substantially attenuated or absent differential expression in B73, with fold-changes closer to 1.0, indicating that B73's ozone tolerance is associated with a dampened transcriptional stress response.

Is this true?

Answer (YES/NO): YES